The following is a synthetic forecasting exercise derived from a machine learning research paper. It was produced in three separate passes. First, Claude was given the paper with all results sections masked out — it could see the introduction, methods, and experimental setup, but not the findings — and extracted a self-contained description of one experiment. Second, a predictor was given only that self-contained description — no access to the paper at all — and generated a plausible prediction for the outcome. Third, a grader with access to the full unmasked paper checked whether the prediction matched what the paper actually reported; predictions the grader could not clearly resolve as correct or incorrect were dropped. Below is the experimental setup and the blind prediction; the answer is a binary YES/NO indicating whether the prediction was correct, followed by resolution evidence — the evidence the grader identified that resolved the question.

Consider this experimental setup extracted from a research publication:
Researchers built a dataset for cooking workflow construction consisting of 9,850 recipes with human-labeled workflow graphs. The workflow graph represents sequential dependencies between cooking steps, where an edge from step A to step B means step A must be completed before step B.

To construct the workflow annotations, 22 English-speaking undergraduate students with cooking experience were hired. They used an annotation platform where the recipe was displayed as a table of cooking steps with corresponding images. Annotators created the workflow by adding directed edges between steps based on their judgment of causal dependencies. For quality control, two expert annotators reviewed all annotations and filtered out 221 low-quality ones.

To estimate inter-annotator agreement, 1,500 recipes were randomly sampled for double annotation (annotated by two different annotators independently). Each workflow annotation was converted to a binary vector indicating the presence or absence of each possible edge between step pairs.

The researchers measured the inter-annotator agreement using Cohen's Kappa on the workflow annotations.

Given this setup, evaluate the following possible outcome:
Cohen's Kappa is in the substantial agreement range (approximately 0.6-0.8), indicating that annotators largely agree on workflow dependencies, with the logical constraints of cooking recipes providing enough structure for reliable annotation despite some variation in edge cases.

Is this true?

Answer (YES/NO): YES